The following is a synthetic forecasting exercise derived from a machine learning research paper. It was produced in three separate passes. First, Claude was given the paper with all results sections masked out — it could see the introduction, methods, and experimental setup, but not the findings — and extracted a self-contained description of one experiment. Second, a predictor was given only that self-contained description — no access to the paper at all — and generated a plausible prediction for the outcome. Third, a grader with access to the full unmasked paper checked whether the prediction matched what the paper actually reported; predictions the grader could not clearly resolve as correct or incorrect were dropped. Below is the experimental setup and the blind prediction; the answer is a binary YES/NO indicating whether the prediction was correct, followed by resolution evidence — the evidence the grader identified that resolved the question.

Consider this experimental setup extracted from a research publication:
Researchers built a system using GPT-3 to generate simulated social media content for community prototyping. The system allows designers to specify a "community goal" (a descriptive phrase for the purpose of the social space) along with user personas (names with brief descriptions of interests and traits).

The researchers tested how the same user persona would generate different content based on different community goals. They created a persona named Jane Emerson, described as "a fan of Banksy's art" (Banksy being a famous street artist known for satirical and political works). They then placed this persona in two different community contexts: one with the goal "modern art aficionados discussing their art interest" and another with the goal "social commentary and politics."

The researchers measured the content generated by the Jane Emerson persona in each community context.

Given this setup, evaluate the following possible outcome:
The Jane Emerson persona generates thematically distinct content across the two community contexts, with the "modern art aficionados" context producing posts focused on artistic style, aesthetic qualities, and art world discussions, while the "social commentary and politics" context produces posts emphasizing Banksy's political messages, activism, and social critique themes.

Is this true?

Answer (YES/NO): NO